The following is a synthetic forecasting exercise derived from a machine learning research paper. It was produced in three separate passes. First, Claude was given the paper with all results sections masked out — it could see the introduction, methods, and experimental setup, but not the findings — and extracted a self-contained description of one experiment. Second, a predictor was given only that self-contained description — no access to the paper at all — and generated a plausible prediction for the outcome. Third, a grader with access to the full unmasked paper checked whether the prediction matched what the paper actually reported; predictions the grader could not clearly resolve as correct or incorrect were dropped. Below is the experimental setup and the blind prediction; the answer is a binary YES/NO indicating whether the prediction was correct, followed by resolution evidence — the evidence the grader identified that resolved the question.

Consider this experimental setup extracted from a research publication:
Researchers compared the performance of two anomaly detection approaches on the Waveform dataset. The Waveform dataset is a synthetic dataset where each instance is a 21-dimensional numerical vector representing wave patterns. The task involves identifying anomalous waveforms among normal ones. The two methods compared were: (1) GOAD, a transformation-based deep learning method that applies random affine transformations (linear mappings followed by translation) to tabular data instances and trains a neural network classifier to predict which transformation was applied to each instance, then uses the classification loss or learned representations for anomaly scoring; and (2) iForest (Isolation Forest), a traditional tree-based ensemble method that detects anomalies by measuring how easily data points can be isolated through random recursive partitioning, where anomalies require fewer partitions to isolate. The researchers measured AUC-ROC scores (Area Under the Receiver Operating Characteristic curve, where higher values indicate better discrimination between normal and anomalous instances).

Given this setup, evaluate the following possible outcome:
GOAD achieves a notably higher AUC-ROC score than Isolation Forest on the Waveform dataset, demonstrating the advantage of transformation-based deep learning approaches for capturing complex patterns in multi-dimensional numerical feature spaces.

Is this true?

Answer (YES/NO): NO